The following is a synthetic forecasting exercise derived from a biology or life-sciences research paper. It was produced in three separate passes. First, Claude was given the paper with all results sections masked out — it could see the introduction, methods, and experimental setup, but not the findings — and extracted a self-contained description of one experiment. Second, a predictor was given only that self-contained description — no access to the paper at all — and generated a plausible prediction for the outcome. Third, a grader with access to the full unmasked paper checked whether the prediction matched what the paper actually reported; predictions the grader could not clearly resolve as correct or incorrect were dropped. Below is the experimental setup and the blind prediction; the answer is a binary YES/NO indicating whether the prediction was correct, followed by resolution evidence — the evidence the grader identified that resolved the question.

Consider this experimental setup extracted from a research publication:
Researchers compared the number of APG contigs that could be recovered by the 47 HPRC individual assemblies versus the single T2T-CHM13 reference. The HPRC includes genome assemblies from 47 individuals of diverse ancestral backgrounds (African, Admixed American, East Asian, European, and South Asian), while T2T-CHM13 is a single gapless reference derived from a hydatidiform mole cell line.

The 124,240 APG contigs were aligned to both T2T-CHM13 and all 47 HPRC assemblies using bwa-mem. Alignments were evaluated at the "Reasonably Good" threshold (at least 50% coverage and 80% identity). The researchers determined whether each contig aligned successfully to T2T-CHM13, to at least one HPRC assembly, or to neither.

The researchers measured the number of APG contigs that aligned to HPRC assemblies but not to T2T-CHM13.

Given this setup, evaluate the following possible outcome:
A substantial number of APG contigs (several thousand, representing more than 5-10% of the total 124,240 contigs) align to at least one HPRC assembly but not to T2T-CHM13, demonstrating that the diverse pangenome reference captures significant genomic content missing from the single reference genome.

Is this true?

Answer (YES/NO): YES